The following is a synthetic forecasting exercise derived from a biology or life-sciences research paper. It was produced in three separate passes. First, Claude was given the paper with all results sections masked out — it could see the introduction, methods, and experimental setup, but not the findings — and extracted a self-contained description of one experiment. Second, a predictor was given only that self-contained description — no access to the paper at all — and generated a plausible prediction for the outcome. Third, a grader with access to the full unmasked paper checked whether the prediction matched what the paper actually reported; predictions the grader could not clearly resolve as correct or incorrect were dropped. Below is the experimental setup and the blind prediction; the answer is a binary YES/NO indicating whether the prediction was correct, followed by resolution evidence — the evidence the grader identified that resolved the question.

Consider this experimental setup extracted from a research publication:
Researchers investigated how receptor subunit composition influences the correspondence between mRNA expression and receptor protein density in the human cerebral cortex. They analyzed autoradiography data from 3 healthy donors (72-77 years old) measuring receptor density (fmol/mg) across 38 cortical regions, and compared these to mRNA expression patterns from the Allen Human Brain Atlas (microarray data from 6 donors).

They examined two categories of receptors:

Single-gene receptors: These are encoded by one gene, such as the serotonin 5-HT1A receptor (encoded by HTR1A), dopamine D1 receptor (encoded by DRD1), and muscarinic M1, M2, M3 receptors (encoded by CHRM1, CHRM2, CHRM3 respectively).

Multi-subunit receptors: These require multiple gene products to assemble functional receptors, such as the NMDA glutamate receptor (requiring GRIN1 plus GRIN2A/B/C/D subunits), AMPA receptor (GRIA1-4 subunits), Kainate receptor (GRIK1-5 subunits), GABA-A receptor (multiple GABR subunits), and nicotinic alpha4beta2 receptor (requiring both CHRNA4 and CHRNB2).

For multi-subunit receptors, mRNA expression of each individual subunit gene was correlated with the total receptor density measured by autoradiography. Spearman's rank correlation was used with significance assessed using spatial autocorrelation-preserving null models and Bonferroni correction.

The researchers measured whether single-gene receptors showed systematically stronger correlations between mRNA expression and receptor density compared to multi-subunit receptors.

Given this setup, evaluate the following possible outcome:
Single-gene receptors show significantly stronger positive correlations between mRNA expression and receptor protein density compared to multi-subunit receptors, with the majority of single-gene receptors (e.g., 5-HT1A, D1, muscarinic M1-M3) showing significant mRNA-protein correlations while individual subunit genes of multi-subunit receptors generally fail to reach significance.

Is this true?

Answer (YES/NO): NO